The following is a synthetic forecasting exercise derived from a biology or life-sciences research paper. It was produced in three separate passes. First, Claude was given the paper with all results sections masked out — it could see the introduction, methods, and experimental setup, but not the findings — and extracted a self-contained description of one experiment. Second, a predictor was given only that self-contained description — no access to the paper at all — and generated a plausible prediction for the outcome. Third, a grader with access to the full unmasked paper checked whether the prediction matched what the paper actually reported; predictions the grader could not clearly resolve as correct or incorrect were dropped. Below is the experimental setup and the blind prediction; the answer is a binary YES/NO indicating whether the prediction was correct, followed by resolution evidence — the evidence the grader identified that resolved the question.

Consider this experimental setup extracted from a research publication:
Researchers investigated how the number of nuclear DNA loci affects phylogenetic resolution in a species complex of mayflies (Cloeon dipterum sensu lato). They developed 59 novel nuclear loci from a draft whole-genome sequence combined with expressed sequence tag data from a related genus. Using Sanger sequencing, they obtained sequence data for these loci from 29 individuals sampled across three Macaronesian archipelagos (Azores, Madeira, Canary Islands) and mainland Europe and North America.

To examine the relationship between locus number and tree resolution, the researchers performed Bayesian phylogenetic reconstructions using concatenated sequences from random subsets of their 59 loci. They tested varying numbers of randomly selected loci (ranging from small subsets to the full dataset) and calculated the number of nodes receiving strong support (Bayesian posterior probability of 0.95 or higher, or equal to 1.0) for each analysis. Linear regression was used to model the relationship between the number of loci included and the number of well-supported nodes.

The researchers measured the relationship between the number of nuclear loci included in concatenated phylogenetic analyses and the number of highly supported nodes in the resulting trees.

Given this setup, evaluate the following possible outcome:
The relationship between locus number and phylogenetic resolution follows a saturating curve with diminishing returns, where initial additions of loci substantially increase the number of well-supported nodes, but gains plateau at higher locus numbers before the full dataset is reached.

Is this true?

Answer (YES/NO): NO